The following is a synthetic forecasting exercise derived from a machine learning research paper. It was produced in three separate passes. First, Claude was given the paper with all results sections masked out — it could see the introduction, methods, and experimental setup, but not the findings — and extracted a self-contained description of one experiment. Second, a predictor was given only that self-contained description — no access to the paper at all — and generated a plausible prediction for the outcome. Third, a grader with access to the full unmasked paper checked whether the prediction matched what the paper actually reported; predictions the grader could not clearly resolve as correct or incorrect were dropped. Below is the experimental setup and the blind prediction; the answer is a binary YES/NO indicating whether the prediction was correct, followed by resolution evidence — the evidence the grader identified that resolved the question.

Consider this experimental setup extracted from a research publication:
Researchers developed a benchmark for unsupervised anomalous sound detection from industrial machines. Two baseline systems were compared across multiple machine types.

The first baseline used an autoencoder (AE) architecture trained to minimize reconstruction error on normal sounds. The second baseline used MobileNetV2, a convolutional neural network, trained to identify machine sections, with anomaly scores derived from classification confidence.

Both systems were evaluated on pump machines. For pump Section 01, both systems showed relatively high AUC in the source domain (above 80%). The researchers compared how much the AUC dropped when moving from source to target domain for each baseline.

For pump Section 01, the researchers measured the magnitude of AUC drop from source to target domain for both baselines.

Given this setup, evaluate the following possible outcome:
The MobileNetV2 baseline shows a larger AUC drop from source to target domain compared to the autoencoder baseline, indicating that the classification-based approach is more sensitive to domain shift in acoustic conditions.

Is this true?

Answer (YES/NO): NO